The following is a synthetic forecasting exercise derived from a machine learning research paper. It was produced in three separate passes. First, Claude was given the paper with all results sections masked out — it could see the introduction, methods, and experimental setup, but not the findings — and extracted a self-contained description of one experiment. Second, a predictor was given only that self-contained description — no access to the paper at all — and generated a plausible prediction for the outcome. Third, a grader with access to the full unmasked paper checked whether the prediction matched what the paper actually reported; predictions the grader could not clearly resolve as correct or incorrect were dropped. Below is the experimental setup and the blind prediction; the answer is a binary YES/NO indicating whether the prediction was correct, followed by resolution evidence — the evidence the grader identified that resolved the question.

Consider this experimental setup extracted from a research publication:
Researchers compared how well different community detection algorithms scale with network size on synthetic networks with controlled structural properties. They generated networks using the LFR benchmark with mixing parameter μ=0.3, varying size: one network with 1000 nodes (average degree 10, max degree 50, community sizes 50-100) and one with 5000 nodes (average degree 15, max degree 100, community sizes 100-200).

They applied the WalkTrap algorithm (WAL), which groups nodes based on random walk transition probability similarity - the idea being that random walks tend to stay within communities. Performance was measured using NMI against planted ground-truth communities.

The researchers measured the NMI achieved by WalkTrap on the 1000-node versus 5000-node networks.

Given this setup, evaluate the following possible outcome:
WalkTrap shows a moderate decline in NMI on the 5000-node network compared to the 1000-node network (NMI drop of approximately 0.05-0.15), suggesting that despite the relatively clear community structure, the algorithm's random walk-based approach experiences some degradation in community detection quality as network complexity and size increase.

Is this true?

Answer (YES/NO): NO